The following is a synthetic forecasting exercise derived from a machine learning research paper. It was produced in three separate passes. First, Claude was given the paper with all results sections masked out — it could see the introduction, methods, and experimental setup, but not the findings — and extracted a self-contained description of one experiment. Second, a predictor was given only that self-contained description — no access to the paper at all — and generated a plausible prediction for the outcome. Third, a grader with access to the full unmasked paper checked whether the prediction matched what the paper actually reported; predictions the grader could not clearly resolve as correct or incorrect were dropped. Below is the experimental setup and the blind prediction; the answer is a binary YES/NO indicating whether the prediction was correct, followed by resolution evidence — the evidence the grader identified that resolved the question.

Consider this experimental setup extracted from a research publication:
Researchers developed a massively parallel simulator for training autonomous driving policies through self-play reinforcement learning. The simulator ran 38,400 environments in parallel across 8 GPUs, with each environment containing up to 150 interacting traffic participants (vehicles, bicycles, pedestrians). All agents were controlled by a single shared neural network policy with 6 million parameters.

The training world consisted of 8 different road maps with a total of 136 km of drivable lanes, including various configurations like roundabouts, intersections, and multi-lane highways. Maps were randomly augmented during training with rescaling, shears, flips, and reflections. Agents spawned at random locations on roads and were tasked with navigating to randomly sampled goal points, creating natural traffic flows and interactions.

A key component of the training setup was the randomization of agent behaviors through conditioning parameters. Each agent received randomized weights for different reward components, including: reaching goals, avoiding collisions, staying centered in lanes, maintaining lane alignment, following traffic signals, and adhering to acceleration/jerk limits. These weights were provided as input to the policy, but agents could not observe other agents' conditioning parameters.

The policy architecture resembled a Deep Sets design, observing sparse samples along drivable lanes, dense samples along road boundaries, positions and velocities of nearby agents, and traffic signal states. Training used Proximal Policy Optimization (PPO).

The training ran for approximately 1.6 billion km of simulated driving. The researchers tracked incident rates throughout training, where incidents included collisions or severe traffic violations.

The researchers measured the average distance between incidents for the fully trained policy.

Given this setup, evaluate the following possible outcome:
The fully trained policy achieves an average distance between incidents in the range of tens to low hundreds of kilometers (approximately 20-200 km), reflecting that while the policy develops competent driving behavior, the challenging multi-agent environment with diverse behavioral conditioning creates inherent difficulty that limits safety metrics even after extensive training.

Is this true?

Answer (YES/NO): NO